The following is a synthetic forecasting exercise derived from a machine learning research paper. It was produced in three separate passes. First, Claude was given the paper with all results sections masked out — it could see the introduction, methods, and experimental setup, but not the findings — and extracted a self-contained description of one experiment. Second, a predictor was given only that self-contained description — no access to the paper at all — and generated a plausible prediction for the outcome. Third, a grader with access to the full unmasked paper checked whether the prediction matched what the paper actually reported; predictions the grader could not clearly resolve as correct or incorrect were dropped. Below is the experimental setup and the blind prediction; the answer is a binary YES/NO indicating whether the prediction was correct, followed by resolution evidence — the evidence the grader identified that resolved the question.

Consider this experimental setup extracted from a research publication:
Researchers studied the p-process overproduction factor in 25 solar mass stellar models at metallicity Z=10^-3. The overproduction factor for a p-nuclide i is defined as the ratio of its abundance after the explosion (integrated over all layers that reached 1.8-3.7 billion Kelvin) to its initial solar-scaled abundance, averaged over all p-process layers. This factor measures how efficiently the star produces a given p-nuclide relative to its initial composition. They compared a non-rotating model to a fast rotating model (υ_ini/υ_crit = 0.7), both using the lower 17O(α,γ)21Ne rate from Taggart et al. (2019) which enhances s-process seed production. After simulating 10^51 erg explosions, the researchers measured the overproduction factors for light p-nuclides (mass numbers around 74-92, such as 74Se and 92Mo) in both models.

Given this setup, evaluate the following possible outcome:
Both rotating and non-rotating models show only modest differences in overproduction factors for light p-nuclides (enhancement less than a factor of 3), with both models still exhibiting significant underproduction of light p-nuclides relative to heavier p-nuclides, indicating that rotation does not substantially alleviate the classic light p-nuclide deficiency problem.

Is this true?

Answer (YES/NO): NO